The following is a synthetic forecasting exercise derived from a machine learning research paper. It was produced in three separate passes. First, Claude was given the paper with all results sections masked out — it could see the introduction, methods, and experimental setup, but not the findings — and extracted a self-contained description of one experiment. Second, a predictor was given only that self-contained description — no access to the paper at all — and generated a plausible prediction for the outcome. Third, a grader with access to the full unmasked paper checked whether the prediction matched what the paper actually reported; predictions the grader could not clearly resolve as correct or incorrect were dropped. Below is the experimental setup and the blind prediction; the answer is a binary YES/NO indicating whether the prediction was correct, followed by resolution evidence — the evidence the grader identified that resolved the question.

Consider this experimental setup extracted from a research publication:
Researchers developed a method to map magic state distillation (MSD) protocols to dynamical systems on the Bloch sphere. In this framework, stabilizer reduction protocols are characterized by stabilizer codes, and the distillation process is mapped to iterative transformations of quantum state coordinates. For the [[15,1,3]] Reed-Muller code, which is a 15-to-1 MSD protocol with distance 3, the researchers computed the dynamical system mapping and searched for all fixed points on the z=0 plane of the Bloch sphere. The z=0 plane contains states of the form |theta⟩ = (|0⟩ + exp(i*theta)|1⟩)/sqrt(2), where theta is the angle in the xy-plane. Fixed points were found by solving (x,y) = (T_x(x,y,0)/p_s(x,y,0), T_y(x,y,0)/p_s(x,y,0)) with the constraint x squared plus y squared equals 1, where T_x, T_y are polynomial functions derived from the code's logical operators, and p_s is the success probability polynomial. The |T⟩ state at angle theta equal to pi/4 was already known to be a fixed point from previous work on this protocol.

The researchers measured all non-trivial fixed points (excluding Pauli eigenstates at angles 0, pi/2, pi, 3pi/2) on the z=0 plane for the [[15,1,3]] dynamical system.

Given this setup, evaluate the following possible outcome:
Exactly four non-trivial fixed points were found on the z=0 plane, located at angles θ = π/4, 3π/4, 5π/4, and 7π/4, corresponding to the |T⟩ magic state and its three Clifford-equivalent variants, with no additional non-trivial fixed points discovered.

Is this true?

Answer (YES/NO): NO